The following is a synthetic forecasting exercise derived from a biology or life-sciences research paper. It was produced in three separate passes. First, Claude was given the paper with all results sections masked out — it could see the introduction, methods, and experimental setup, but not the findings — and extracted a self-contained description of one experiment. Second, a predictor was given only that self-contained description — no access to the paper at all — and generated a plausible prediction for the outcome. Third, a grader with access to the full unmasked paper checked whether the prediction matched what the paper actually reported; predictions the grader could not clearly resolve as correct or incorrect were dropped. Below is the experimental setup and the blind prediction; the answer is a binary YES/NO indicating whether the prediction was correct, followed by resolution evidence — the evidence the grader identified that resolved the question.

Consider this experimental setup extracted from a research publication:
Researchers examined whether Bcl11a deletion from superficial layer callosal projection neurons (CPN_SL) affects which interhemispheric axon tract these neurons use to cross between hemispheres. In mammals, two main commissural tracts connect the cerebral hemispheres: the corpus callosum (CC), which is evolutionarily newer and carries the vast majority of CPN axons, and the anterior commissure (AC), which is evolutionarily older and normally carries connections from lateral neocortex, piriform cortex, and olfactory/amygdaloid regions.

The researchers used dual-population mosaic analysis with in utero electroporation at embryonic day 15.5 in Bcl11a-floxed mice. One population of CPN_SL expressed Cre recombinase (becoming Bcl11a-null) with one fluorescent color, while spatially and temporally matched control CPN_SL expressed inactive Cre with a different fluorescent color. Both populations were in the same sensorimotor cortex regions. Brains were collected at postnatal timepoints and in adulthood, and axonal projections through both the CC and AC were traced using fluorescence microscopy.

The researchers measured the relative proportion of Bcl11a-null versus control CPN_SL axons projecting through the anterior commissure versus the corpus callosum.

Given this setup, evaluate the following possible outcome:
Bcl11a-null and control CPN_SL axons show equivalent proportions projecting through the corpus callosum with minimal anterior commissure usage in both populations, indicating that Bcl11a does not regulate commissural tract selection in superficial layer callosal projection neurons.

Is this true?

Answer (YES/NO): NO